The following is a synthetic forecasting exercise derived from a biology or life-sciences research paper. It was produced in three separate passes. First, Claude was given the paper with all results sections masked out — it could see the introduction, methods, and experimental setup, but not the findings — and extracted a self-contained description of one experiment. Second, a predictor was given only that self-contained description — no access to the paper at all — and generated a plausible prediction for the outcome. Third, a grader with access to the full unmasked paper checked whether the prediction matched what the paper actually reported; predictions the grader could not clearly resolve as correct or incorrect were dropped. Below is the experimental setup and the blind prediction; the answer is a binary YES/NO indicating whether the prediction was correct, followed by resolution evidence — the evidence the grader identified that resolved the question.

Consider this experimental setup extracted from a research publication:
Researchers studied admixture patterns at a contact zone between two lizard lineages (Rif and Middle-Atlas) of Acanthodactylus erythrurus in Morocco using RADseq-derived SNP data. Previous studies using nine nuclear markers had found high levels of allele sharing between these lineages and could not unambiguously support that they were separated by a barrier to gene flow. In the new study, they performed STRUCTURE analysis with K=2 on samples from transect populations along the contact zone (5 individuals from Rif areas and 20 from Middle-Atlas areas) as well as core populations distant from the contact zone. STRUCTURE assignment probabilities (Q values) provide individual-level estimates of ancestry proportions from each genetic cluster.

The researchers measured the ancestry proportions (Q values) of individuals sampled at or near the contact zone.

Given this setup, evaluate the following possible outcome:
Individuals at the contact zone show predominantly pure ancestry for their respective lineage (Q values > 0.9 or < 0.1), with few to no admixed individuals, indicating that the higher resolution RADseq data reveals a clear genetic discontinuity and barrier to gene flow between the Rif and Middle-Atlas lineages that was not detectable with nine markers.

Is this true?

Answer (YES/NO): YES